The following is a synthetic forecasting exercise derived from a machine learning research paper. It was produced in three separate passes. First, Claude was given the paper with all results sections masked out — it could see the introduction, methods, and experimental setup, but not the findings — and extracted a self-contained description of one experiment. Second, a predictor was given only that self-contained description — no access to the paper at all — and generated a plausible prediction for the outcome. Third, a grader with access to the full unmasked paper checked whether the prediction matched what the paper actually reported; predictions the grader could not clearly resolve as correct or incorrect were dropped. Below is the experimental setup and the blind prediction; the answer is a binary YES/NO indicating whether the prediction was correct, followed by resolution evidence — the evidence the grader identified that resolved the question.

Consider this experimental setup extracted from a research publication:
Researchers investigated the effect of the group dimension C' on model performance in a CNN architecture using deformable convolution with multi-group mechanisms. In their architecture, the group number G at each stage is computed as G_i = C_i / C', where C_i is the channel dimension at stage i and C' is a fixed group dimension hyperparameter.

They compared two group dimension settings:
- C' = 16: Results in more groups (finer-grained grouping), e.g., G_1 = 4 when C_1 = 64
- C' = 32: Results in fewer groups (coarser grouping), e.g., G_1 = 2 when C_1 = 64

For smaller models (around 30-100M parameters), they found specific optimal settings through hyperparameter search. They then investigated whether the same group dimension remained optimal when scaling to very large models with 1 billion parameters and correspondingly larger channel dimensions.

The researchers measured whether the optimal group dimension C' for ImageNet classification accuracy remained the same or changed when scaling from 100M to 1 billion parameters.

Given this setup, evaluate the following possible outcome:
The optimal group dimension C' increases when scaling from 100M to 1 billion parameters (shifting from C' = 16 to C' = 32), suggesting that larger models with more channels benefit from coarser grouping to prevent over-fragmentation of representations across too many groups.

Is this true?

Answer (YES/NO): YES